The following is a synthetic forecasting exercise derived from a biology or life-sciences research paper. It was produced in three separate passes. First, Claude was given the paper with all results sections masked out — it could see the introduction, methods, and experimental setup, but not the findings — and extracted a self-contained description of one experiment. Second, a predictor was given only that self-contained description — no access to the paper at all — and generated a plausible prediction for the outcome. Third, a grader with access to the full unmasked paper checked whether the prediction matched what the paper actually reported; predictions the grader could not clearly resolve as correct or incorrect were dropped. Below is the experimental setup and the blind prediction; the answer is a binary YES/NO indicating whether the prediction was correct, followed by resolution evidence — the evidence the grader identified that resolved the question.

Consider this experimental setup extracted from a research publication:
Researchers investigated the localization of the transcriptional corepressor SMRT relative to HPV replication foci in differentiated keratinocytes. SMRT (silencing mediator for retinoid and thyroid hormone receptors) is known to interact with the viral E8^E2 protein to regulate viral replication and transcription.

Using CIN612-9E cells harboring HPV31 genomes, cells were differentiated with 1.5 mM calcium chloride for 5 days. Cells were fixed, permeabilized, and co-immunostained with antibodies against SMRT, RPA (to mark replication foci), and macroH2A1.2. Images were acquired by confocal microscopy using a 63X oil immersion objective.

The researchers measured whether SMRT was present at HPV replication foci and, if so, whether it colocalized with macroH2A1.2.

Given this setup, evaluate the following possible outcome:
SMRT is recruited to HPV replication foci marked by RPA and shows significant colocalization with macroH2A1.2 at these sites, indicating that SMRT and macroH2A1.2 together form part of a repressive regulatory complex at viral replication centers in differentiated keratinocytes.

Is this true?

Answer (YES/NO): NO